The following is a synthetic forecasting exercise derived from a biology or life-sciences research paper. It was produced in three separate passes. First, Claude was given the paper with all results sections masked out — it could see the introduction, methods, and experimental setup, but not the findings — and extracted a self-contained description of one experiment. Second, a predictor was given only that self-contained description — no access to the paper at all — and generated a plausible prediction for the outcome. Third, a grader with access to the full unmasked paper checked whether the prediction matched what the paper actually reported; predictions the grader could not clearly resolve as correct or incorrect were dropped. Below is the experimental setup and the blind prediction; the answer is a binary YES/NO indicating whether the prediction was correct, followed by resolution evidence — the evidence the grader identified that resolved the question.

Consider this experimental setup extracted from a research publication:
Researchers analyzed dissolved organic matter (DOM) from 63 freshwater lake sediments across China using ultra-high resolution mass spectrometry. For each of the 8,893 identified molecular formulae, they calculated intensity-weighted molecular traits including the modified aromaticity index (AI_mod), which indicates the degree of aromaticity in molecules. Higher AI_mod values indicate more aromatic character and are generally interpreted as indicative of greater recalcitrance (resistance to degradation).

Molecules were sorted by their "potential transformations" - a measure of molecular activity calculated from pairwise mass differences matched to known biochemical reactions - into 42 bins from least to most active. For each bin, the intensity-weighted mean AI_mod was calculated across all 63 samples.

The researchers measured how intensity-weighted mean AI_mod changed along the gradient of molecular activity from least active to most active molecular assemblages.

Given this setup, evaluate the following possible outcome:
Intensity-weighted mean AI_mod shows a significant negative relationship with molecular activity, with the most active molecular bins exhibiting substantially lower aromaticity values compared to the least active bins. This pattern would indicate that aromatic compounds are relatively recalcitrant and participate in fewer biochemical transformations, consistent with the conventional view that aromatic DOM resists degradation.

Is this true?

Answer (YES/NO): NO